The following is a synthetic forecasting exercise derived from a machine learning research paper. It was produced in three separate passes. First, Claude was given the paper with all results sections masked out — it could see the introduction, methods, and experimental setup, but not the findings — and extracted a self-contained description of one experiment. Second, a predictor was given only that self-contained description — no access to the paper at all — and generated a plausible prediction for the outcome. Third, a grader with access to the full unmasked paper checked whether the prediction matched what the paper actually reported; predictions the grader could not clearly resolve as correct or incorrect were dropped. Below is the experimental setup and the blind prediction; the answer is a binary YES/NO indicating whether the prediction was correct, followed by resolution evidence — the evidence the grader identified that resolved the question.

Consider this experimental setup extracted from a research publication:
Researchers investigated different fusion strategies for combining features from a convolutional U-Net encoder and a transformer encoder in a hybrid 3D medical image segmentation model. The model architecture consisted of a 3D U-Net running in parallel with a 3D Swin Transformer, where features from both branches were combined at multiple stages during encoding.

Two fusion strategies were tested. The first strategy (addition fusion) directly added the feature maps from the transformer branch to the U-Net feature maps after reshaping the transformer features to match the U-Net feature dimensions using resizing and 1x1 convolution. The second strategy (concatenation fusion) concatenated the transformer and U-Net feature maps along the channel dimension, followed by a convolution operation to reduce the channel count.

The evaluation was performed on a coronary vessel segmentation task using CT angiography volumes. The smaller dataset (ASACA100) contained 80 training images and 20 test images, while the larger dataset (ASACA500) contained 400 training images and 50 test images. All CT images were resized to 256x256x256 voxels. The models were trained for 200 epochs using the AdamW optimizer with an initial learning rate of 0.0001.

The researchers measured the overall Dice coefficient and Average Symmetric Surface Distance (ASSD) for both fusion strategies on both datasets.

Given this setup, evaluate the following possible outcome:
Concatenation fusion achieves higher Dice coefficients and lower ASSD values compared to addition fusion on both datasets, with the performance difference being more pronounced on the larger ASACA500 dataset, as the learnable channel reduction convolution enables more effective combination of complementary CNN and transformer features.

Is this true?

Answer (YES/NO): NO